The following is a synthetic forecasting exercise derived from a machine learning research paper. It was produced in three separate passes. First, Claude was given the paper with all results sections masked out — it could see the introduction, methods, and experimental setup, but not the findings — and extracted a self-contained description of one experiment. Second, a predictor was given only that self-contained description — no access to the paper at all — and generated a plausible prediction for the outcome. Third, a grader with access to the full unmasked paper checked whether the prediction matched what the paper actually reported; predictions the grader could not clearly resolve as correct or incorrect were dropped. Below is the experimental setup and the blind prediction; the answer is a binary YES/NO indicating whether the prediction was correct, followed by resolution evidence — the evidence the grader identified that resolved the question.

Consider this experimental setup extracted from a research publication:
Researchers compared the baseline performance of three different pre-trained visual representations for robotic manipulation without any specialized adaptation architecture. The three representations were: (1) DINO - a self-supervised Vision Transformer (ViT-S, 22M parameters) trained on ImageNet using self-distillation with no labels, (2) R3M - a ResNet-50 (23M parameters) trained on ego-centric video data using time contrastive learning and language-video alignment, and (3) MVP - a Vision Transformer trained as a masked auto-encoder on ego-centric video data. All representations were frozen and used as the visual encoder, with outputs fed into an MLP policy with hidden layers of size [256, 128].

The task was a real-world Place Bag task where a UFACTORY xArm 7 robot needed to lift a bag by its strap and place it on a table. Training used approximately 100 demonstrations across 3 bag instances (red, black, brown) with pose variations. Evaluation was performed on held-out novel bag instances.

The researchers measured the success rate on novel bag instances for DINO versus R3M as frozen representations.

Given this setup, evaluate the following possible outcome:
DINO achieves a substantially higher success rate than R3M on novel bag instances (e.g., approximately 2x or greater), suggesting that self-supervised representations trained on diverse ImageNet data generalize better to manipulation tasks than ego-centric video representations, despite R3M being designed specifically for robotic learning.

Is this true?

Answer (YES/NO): NO